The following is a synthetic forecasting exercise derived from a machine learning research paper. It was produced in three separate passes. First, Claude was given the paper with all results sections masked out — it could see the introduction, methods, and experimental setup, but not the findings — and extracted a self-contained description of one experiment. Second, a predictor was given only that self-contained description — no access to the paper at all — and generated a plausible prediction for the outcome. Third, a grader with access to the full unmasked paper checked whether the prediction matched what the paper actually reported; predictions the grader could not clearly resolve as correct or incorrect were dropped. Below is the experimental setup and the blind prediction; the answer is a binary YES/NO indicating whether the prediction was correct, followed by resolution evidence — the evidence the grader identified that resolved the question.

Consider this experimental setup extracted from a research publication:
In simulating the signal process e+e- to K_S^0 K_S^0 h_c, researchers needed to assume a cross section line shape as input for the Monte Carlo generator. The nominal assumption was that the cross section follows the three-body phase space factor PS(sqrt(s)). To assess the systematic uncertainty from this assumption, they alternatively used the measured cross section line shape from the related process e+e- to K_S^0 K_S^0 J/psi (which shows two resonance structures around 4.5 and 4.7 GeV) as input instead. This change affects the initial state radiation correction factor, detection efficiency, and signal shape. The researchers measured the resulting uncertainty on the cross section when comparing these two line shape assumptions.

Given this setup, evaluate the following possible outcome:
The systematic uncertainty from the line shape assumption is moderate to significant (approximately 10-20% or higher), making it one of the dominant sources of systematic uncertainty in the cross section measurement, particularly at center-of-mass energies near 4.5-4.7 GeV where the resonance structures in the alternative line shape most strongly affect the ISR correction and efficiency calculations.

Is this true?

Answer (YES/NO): NO